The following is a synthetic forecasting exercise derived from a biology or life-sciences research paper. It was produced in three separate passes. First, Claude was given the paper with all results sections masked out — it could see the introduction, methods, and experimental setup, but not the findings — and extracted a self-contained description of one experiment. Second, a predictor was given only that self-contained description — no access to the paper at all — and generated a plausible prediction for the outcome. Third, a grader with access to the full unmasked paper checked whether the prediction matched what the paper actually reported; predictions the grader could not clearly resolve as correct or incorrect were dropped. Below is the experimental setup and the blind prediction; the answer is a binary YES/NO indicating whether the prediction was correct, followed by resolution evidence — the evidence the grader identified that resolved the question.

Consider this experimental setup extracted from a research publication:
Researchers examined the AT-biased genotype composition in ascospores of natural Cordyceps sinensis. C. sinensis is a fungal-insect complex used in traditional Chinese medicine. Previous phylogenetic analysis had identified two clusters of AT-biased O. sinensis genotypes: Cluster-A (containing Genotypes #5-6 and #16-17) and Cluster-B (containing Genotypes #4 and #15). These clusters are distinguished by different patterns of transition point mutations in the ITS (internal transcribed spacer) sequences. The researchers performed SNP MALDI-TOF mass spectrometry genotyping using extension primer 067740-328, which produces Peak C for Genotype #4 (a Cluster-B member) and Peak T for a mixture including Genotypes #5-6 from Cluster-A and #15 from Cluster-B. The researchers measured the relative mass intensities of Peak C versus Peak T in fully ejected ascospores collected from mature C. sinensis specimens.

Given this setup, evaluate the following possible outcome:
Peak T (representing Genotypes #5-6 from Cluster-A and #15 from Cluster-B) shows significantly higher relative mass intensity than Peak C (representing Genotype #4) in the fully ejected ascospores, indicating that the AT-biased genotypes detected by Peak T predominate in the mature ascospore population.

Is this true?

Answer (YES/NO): NO